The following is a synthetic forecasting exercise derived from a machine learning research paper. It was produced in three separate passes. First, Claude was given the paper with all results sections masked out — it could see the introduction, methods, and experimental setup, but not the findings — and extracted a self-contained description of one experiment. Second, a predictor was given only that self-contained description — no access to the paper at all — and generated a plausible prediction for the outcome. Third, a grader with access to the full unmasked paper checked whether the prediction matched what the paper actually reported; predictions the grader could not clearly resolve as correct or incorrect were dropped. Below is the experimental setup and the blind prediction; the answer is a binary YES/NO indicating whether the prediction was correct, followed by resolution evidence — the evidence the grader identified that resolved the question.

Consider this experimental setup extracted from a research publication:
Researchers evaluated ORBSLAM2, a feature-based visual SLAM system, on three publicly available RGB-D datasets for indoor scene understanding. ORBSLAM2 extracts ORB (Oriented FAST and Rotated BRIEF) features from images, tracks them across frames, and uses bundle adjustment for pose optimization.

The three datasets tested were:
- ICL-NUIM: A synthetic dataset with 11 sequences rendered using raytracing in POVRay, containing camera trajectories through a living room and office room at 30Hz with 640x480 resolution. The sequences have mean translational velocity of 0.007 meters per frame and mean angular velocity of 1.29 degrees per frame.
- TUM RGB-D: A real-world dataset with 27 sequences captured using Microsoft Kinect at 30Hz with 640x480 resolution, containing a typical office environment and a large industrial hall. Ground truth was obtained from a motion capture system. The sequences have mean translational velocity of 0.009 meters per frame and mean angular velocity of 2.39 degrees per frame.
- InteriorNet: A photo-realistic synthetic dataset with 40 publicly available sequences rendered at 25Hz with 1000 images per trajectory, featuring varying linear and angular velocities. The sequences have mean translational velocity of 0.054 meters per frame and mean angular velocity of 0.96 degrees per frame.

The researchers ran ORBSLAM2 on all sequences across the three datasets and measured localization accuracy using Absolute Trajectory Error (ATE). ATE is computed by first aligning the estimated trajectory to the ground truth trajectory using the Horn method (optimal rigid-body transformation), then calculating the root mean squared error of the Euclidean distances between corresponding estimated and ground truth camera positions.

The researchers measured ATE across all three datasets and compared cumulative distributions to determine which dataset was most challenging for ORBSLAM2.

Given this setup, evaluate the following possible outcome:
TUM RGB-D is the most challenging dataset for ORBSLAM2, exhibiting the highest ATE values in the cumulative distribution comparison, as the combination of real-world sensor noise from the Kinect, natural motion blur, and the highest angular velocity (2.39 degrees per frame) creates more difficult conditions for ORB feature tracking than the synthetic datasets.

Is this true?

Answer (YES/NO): NO